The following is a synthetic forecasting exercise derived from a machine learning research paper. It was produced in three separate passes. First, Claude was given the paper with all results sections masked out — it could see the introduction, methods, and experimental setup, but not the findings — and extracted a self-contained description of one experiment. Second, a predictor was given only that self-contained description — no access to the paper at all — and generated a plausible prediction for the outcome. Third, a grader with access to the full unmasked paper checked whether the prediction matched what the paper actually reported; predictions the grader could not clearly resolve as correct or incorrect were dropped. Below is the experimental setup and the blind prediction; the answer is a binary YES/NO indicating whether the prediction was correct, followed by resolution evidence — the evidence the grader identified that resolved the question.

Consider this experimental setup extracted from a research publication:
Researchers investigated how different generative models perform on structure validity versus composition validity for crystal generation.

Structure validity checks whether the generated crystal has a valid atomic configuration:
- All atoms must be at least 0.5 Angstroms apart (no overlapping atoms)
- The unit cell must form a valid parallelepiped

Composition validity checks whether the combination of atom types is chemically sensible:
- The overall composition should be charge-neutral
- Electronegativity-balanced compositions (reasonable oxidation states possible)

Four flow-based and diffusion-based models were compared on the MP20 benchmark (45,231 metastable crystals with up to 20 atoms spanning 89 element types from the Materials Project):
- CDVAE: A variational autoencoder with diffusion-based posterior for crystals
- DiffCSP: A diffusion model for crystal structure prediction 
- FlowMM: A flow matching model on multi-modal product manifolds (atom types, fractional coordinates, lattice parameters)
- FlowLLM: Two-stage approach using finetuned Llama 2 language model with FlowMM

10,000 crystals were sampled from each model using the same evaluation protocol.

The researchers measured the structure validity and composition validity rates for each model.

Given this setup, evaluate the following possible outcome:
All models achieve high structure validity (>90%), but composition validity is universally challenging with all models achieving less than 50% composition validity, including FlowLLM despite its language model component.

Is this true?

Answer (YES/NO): NO